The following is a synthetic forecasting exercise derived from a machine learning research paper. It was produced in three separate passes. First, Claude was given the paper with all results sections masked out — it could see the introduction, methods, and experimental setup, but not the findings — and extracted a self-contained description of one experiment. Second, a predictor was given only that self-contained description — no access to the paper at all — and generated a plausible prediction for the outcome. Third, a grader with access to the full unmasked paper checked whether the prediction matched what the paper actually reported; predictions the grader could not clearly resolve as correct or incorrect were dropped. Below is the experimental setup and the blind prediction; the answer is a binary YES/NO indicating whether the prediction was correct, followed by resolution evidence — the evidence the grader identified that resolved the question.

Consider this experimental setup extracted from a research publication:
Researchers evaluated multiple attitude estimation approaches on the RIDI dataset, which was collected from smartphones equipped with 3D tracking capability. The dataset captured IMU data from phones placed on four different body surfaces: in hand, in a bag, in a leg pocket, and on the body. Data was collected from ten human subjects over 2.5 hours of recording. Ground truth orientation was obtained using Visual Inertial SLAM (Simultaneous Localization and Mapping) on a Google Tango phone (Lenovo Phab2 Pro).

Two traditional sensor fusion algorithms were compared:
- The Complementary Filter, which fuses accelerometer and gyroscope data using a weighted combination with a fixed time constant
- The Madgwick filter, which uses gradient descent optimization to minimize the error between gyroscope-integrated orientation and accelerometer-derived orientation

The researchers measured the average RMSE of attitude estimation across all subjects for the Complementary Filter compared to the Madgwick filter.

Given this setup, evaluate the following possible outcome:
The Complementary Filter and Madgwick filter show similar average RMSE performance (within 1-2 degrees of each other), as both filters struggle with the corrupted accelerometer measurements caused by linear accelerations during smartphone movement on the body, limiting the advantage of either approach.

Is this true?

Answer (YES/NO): NO